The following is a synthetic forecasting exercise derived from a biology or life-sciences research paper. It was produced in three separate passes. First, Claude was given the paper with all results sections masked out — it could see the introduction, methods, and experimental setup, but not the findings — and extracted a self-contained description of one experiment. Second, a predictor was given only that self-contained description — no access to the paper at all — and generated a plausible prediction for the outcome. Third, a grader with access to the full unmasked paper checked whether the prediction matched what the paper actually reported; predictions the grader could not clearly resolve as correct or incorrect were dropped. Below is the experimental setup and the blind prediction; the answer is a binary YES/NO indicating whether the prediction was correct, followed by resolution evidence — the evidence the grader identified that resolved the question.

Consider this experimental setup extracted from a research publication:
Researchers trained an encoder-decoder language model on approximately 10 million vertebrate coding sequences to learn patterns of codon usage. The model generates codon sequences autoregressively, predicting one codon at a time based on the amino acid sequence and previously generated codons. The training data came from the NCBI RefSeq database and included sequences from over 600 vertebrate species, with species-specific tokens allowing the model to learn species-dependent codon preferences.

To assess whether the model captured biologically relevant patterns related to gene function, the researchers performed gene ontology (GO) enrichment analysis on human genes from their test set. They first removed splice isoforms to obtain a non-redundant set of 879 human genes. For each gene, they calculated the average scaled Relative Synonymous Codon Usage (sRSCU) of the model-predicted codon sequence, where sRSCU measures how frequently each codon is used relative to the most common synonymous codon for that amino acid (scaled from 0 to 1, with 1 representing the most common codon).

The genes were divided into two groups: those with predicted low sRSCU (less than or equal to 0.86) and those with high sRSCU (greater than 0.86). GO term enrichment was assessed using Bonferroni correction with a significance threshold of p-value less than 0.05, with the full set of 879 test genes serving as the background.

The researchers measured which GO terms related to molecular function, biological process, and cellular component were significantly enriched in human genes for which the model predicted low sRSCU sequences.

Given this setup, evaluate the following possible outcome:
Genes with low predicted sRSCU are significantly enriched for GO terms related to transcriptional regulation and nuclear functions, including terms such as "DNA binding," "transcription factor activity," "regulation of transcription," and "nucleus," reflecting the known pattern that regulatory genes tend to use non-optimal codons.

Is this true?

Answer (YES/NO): NO